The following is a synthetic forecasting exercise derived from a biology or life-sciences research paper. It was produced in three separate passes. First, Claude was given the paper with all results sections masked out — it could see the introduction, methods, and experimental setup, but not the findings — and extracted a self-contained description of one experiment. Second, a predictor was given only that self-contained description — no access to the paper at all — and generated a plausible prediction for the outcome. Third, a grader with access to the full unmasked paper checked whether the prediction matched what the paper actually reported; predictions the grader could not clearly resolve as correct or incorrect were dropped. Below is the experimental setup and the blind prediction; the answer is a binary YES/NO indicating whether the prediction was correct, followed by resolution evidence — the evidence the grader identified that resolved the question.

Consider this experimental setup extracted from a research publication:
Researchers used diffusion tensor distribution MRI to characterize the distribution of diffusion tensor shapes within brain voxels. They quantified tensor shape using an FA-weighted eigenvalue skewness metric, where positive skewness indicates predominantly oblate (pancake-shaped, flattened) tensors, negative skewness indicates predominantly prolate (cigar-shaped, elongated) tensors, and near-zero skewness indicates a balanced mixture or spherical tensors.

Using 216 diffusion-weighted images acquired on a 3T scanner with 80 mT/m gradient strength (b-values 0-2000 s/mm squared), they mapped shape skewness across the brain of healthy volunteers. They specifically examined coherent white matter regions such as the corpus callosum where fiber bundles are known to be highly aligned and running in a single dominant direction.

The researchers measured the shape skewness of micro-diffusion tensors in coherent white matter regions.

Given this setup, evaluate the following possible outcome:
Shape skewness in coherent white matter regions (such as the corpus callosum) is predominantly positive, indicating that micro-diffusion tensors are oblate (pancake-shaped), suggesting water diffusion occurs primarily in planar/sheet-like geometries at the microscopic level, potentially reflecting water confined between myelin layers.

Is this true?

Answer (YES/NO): NO